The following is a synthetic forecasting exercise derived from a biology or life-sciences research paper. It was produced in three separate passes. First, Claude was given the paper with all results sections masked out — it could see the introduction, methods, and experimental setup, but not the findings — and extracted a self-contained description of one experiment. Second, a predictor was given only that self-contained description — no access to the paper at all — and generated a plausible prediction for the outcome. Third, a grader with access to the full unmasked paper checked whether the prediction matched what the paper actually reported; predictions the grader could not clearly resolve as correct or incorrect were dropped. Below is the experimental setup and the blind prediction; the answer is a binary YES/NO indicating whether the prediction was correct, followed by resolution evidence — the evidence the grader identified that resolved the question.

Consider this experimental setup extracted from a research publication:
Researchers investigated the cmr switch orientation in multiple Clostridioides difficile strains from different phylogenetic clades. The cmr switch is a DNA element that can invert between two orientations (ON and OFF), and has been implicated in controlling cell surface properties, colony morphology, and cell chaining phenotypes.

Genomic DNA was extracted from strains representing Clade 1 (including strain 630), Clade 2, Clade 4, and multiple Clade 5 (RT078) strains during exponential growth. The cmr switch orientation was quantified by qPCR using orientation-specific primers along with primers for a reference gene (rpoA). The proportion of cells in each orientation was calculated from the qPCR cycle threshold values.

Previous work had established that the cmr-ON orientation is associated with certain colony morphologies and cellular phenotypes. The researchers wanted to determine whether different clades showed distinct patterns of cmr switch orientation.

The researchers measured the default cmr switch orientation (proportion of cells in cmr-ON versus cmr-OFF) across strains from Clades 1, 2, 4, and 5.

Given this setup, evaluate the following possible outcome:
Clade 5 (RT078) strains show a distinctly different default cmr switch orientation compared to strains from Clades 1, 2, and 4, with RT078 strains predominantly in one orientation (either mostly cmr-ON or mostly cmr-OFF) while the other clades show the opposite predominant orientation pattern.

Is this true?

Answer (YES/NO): YES